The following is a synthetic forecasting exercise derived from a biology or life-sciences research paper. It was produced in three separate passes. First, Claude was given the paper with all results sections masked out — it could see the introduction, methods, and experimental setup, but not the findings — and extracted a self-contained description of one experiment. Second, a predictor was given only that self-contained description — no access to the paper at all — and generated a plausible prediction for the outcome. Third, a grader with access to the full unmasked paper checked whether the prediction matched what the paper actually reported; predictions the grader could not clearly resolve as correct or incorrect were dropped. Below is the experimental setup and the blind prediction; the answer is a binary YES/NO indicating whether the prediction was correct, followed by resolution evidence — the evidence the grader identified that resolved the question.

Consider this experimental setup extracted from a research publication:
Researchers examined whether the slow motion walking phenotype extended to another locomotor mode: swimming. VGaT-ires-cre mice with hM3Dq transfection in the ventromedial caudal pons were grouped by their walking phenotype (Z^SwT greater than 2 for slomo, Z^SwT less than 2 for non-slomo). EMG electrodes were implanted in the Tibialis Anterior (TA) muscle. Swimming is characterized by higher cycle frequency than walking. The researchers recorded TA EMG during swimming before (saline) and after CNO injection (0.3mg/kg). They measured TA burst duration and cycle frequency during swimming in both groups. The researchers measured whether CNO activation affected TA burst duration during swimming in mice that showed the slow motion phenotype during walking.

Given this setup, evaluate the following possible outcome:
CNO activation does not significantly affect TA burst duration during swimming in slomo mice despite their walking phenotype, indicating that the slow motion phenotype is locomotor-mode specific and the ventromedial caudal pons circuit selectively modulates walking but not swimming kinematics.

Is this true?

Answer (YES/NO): YES